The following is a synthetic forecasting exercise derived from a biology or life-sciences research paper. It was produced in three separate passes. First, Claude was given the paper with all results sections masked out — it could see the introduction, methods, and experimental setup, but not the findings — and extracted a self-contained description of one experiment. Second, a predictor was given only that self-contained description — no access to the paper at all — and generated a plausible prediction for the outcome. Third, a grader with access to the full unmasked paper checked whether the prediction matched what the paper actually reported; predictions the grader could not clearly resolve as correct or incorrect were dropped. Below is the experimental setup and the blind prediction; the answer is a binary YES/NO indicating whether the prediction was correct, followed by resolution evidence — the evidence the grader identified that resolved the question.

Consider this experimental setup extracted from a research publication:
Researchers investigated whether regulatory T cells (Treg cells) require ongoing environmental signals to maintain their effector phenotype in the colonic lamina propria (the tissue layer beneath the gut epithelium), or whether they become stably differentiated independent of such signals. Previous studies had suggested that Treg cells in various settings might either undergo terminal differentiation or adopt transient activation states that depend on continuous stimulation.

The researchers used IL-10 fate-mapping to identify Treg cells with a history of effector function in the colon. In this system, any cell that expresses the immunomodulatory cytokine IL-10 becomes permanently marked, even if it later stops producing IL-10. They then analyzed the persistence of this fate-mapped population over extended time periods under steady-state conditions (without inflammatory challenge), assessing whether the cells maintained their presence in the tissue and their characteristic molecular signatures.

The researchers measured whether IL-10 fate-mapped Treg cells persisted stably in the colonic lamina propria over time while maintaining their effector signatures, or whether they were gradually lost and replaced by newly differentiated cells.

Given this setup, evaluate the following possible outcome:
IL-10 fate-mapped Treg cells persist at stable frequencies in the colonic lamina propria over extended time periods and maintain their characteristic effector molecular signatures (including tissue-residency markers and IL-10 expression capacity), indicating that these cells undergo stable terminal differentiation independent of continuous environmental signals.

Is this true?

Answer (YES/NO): YES